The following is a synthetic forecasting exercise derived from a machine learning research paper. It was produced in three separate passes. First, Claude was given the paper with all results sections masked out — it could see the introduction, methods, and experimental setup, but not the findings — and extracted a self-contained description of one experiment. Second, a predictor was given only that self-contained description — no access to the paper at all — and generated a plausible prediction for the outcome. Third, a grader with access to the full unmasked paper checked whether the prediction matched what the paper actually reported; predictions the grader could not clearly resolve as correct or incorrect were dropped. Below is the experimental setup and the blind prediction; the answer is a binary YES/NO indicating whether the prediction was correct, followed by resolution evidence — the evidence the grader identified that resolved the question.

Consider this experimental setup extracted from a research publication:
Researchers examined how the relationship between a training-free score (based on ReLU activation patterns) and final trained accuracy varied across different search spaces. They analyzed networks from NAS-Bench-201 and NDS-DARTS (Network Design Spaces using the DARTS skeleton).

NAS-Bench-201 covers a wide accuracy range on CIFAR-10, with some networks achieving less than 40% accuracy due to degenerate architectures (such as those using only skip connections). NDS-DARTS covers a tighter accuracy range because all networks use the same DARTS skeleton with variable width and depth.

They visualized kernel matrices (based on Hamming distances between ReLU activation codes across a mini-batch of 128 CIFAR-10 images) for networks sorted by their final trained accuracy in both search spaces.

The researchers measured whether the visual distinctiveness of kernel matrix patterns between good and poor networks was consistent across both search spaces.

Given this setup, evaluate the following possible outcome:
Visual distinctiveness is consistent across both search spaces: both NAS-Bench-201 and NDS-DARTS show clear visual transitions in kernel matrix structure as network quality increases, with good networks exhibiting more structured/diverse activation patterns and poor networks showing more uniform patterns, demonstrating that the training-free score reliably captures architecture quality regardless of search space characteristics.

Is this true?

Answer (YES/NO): NO